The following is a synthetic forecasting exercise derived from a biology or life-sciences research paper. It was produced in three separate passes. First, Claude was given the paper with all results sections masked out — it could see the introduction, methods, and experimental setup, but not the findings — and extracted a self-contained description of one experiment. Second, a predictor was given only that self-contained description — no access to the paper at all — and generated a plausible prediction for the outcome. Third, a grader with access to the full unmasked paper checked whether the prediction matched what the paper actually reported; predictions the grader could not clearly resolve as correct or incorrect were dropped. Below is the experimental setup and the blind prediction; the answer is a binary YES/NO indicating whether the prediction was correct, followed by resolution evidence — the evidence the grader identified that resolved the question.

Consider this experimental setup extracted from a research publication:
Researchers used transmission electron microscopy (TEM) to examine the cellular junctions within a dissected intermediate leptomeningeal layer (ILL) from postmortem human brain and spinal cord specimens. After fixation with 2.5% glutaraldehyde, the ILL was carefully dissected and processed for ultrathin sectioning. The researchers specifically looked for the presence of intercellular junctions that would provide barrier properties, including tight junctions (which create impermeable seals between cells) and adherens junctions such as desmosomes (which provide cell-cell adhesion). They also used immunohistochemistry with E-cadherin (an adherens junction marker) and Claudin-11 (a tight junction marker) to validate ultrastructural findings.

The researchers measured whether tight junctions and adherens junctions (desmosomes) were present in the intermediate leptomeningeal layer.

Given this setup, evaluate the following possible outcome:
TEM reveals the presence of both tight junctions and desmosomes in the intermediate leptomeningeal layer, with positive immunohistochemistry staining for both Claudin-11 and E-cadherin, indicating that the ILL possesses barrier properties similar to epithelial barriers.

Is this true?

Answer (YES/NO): YES